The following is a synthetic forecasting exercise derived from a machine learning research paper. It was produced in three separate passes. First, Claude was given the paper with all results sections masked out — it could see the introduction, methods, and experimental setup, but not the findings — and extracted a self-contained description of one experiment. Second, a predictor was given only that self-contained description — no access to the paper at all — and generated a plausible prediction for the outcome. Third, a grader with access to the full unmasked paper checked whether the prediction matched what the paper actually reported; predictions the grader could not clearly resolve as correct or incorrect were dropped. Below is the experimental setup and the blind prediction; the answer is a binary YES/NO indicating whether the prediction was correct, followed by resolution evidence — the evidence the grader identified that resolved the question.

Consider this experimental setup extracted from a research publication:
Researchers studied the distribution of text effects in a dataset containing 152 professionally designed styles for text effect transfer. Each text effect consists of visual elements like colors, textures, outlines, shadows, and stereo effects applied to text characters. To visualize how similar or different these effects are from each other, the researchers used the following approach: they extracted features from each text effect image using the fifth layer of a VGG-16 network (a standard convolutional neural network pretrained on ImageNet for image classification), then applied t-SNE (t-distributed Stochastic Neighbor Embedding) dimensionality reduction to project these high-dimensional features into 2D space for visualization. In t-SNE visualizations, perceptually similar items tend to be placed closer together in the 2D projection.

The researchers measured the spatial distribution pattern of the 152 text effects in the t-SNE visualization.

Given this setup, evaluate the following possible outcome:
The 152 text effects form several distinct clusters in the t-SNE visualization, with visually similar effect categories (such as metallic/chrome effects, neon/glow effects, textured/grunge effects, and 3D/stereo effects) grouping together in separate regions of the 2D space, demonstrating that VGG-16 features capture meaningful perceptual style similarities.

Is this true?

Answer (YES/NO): NO